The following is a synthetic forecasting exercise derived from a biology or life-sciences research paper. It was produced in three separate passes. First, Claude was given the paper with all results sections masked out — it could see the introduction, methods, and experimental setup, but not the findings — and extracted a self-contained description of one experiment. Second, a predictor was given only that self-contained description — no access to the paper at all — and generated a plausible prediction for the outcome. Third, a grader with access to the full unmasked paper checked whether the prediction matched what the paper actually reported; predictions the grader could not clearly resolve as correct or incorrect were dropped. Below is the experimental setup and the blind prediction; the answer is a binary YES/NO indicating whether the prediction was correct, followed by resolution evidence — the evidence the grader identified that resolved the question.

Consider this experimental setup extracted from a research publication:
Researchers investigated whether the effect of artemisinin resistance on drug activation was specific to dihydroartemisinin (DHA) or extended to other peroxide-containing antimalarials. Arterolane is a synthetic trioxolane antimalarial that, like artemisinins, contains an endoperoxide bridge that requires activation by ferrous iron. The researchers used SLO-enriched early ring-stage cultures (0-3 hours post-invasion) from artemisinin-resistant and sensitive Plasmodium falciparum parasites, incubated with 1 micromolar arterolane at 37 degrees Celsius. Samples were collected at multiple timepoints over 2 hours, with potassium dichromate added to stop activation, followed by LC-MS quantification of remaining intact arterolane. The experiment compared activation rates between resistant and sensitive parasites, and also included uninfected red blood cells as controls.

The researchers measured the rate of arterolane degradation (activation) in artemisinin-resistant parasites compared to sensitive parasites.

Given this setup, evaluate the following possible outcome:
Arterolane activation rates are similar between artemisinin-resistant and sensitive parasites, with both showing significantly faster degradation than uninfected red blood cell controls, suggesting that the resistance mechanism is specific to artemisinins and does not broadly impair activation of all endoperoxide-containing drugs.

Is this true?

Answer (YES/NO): NO